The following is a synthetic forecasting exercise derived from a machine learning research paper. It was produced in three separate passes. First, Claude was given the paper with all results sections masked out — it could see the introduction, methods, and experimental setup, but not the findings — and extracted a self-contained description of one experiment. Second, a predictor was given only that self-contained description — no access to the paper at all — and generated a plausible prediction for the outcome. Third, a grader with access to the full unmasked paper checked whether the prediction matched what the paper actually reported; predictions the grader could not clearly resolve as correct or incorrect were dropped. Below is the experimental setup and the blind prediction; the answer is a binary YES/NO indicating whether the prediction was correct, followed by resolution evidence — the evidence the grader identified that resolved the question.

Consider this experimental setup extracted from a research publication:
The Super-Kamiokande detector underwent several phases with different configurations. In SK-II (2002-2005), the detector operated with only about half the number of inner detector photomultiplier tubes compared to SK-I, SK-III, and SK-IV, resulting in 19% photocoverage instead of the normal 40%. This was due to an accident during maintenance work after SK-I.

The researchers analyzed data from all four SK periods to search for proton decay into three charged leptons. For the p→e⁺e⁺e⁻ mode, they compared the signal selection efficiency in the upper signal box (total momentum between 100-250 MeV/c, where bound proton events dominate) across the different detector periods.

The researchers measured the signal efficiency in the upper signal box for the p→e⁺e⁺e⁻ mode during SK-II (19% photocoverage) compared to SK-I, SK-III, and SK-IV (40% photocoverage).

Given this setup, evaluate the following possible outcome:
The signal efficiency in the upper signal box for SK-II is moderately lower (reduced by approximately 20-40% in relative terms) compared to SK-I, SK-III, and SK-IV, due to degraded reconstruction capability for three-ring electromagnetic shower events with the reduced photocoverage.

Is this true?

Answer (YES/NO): NO